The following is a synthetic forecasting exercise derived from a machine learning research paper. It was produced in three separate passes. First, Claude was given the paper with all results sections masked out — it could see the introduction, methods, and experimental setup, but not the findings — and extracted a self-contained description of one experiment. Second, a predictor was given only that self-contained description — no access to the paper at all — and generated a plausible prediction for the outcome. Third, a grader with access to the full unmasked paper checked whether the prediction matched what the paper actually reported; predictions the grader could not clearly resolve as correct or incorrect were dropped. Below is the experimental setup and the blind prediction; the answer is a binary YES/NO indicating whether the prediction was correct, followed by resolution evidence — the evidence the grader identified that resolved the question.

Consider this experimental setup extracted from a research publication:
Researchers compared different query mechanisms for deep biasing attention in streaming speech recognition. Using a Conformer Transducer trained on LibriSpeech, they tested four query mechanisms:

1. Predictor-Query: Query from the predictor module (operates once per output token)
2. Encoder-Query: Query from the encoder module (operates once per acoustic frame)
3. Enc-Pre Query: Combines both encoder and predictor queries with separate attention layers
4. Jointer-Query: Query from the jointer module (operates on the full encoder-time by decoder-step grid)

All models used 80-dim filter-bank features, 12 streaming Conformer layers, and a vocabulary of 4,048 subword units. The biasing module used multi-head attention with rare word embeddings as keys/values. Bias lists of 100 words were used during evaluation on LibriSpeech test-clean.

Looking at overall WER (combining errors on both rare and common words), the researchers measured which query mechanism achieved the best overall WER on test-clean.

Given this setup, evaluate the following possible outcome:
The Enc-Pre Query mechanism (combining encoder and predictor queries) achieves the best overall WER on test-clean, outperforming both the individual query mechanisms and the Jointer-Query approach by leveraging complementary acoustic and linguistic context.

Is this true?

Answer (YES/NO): NO